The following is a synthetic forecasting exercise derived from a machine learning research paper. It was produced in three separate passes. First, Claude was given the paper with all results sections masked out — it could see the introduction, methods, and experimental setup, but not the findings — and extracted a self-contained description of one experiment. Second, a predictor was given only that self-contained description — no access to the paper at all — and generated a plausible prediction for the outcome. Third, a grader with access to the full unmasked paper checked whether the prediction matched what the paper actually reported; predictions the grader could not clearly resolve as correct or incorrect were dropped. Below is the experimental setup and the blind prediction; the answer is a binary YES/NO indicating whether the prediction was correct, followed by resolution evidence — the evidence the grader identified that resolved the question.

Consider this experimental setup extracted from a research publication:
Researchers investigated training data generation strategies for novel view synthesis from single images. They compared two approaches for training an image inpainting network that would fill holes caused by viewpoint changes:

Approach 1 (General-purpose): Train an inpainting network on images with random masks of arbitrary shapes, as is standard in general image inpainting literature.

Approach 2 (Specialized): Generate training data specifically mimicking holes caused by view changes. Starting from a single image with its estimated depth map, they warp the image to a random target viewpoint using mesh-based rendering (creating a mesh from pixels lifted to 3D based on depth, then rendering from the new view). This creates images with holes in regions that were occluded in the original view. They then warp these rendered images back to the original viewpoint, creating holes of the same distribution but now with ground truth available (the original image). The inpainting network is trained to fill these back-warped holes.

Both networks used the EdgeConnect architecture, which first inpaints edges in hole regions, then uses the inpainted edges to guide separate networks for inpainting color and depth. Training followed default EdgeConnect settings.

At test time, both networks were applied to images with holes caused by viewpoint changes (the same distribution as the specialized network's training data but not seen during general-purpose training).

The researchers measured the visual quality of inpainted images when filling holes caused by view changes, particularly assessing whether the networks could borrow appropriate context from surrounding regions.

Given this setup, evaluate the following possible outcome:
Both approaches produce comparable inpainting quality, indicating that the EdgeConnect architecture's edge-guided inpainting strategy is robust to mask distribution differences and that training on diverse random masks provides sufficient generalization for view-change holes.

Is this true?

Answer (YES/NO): NO